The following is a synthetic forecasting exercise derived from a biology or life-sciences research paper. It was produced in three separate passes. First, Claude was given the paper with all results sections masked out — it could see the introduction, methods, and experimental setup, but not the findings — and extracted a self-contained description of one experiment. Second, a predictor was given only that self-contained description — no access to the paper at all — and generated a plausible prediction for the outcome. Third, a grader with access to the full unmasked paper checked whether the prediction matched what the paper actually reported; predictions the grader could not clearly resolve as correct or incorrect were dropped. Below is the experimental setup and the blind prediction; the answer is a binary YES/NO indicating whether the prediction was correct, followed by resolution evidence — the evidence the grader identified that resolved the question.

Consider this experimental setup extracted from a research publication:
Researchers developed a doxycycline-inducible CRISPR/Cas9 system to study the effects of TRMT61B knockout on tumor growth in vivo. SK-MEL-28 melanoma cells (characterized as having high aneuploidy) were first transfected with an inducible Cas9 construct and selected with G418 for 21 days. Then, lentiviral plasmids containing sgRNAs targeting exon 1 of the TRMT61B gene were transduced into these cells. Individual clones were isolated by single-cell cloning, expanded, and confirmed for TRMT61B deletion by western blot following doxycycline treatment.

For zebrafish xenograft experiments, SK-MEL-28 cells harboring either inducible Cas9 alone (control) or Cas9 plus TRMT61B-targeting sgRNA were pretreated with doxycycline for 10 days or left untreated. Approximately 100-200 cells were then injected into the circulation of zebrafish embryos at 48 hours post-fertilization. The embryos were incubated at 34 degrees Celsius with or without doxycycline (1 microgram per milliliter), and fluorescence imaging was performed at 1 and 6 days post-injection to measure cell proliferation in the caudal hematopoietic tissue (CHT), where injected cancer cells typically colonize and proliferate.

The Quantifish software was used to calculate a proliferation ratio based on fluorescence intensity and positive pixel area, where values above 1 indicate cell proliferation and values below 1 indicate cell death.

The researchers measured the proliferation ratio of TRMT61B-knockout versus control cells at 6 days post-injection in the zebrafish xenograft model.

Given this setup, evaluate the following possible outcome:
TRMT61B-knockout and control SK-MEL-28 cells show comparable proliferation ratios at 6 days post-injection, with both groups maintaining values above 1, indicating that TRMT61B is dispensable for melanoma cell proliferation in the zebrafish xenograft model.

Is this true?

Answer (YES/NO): NO